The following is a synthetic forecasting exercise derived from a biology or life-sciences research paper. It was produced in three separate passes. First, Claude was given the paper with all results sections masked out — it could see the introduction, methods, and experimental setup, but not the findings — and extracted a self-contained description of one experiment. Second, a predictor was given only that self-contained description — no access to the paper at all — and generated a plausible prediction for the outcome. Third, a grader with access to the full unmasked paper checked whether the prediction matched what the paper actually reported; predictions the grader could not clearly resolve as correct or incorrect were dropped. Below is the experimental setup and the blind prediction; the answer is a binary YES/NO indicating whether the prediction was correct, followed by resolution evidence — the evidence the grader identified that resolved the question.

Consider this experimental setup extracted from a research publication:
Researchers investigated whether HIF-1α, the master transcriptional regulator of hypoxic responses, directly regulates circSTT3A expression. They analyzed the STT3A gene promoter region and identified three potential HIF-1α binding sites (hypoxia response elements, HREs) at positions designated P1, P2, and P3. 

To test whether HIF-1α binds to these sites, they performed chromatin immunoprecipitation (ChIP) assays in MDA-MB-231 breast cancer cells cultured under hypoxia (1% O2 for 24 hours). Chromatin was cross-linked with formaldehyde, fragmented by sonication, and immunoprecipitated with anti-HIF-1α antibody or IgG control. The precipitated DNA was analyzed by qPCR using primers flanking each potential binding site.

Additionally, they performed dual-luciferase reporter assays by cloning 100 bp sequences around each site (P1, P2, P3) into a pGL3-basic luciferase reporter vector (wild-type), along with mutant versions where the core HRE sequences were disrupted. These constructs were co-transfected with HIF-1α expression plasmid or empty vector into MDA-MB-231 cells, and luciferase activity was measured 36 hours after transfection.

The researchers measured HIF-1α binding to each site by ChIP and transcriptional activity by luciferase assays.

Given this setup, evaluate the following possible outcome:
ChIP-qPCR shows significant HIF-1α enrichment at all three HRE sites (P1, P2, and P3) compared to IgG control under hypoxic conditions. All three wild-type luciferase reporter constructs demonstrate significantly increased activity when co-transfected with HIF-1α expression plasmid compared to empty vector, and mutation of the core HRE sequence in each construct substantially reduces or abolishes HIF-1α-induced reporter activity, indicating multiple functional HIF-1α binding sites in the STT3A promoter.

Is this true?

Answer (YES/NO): NO